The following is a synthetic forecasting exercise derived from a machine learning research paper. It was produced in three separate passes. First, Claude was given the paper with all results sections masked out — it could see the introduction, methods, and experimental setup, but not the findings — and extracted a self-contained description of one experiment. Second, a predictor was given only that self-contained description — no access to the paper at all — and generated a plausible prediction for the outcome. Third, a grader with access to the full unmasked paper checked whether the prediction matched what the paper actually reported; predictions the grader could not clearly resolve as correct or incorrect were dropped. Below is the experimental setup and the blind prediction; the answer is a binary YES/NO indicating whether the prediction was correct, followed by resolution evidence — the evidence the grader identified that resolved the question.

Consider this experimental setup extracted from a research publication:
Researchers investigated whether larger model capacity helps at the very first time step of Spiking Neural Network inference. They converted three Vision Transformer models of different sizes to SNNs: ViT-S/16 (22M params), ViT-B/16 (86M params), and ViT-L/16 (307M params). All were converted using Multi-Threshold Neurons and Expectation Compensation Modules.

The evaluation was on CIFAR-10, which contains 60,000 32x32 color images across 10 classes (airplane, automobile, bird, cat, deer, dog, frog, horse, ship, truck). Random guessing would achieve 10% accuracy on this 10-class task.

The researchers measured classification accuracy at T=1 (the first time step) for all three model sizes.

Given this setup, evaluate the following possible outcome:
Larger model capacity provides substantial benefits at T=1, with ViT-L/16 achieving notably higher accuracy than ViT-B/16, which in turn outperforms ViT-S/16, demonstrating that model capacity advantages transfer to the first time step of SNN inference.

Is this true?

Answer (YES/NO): NO